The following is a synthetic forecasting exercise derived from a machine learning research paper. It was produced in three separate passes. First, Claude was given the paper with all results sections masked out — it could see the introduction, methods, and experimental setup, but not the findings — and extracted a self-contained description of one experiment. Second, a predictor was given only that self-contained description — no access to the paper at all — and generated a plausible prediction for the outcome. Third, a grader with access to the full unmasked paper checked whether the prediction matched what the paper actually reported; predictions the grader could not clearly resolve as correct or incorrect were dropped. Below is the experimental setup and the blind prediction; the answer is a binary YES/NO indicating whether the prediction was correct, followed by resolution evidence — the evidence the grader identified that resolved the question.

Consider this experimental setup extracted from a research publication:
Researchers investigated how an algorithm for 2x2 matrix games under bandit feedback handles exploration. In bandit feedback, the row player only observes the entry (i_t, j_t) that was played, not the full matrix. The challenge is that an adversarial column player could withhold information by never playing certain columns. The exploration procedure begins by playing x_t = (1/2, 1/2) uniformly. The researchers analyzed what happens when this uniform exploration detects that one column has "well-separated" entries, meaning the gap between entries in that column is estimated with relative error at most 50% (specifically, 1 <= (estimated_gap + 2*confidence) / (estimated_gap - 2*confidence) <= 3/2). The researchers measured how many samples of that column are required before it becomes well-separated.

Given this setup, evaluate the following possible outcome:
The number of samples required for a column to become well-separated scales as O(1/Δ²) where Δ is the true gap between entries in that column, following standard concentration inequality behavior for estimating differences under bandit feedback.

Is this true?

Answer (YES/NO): NO